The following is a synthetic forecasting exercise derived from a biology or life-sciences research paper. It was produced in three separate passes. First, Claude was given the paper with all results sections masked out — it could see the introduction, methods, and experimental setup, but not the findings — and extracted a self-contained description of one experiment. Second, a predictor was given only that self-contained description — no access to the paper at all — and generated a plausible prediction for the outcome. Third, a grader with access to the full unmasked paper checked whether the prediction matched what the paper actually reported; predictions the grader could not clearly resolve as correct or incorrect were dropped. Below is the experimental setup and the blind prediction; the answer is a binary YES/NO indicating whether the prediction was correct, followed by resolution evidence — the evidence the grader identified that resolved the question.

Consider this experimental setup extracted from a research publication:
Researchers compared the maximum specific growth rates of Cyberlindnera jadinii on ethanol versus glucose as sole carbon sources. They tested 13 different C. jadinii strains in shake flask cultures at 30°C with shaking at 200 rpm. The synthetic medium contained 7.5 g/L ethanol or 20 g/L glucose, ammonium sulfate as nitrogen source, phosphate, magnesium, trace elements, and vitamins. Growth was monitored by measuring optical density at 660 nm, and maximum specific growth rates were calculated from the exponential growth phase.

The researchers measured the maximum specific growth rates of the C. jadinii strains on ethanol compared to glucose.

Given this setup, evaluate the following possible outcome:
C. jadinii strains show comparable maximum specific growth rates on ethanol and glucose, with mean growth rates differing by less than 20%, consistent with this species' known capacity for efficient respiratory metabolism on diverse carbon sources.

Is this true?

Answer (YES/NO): NO